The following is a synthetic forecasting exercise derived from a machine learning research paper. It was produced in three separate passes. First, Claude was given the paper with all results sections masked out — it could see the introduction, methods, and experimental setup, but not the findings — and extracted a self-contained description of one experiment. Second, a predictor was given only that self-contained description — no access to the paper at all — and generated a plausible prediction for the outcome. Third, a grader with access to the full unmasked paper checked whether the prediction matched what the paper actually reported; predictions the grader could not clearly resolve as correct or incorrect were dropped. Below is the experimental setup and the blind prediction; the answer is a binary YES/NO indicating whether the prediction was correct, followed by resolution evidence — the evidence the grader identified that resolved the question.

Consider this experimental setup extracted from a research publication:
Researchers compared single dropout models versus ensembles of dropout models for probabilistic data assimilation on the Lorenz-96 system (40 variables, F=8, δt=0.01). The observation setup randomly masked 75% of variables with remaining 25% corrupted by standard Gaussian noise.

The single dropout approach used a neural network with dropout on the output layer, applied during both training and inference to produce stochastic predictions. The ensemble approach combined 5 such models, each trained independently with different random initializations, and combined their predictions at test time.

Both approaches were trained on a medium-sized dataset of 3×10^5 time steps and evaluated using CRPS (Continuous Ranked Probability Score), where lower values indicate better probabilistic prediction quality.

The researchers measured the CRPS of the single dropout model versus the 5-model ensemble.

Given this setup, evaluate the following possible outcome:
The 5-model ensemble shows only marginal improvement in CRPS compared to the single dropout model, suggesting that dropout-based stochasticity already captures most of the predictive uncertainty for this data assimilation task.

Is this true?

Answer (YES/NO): YES